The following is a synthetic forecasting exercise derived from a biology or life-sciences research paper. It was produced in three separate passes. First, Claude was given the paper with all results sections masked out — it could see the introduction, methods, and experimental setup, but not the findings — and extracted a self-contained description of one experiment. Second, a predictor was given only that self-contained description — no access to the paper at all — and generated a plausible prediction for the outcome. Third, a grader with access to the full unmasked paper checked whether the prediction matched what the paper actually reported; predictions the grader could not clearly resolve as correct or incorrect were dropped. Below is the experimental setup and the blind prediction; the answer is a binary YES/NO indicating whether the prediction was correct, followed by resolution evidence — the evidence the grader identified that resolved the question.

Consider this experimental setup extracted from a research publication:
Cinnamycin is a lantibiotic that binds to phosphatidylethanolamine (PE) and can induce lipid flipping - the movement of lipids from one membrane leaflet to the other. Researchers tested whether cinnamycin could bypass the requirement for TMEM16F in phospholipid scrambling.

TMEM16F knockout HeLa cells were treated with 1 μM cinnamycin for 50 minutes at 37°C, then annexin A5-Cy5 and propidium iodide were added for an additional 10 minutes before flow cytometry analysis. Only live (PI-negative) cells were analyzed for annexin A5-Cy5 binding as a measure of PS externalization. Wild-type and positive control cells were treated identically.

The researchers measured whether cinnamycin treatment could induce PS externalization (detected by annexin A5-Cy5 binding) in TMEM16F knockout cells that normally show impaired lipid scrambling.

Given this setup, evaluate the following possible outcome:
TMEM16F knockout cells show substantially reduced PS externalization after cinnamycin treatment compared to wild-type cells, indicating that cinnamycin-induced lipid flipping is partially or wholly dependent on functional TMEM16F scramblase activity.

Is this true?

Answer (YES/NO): NO